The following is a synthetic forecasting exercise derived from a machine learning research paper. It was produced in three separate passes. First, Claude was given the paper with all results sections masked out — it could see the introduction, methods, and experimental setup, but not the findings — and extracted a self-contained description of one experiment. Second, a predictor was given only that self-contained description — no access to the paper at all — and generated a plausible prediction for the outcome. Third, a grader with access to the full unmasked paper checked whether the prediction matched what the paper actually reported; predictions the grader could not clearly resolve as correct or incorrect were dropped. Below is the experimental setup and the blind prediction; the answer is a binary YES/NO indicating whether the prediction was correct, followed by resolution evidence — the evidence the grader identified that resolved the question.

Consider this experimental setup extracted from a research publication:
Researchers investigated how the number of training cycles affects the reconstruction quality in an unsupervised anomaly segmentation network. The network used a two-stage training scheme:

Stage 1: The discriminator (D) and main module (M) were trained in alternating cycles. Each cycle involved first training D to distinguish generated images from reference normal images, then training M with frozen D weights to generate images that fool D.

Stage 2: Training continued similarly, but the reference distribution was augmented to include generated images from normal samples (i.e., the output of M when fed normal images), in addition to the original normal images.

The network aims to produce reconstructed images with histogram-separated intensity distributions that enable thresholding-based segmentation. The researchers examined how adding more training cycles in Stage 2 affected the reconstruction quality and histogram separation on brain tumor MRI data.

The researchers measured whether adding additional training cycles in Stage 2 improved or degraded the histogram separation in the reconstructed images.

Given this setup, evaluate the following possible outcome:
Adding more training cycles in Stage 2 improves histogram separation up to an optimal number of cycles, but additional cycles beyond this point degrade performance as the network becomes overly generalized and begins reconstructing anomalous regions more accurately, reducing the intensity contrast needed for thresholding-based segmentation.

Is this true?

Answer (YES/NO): NO